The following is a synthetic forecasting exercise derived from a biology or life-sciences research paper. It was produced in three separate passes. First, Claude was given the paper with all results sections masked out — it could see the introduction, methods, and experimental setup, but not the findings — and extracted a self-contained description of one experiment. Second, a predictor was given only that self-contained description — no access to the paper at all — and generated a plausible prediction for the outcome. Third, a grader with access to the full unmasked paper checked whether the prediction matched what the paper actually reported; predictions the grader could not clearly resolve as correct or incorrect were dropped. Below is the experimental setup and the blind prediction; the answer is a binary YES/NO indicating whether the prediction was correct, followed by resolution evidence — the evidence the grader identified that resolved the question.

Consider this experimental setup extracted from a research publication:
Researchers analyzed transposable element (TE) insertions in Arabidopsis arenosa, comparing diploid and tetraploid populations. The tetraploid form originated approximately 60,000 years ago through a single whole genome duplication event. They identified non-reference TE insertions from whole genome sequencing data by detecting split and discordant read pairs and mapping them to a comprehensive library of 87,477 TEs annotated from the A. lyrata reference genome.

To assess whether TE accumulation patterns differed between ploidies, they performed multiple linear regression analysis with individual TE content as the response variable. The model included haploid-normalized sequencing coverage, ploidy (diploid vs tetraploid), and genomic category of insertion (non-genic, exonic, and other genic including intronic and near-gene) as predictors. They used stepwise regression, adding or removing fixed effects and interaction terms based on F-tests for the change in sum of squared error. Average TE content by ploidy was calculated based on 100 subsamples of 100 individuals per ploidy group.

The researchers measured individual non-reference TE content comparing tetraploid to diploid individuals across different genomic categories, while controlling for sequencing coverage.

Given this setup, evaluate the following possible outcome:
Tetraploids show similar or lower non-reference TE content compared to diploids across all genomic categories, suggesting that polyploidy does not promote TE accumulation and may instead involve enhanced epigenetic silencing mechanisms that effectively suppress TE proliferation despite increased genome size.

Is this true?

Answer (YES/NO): NO